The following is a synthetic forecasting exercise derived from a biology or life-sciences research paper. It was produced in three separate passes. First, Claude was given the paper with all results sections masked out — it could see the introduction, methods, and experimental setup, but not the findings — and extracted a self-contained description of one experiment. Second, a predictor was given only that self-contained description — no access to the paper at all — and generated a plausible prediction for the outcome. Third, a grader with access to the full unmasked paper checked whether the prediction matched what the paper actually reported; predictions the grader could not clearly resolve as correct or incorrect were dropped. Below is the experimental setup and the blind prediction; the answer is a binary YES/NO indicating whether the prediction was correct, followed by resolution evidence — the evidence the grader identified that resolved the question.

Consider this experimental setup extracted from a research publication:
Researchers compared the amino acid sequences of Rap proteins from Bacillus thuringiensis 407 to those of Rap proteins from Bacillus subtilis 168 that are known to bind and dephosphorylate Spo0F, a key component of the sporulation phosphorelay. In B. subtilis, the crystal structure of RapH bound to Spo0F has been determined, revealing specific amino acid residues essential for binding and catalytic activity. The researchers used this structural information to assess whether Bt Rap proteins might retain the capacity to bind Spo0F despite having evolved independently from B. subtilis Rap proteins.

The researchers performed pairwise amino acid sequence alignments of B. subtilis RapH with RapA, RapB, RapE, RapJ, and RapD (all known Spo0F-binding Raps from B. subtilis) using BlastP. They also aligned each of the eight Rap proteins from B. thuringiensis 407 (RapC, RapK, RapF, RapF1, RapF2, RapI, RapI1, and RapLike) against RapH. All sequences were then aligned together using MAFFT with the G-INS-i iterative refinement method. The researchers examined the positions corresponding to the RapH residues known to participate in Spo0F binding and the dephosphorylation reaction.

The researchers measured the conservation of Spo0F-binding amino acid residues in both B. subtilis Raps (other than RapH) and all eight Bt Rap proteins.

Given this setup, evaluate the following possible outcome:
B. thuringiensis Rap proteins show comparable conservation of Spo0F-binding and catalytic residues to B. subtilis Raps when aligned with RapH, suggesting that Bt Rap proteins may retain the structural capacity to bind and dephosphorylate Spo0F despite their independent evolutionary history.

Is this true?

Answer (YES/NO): NO